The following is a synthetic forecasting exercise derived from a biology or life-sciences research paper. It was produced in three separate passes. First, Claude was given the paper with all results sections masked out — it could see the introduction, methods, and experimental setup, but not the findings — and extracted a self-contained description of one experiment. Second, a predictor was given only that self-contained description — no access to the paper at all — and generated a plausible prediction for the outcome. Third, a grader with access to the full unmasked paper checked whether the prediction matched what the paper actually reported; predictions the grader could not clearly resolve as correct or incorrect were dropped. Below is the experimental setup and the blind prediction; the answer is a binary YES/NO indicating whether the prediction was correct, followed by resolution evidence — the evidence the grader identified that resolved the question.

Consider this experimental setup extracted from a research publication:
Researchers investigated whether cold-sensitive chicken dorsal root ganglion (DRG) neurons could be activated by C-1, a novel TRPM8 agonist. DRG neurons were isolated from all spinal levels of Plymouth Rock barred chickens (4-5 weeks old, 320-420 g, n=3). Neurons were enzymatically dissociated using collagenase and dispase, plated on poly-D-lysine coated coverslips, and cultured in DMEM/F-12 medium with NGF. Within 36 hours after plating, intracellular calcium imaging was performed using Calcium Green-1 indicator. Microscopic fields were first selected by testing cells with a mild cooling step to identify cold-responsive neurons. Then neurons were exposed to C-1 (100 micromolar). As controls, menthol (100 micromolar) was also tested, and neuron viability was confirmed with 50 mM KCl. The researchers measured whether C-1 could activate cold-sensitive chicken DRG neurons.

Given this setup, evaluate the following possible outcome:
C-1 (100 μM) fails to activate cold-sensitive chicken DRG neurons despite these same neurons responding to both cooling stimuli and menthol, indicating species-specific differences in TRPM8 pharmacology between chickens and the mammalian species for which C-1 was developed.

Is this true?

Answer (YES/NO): NO